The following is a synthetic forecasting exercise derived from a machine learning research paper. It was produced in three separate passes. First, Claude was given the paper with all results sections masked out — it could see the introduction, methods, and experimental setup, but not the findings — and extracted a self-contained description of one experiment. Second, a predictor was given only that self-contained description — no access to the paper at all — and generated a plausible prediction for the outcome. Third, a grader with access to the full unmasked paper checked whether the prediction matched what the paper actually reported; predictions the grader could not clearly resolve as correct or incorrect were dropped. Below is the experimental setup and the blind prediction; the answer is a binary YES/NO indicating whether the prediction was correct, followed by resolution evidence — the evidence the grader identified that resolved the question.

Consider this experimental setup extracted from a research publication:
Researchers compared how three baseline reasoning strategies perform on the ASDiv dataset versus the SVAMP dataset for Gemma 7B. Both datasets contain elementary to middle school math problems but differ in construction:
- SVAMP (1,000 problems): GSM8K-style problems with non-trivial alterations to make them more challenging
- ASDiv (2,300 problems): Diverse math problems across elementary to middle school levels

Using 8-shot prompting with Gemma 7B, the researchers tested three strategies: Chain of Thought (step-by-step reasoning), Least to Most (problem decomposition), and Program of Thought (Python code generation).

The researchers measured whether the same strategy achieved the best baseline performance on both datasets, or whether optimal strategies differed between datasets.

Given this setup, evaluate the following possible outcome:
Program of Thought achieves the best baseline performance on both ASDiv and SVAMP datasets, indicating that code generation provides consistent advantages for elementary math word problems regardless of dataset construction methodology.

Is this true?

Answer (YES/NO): NO